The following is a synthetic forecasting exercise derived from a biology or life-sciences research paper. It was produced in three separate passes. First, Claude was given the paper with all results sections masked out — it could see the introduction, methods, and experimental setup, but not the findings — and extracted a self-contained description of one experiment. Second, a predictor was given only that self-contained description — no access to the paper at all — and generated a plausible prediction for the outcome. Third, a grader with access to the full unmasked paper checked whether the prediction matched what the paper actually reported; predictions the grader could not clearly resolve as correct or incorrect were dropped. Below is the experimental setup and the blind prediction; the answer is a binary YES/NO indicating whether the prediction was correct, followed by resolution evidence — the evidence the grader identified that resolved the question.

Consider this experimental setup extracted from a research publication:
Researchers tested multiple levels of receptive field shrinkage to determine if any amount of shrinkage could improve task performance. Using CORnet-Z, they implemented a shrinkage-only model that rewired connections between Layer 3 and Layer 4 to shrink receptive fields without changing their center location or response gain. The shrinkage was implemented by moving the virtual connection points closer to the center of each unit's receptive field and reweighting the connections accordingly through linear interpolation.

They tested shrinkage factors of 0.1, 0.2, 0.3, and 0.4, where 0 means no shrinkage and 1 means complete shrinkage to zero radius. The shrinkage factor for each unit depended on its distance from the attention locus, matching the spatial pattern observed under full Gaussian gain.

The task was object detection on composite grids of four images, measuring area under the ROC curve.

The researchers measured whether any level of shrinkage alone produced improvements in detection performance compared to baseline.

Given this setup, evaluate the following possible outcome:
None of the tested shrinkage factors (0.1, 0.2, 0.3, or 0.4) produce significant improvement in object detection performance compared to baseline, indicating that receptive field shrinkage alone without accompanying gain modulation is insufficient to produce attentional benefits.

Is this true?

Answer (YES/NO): YES